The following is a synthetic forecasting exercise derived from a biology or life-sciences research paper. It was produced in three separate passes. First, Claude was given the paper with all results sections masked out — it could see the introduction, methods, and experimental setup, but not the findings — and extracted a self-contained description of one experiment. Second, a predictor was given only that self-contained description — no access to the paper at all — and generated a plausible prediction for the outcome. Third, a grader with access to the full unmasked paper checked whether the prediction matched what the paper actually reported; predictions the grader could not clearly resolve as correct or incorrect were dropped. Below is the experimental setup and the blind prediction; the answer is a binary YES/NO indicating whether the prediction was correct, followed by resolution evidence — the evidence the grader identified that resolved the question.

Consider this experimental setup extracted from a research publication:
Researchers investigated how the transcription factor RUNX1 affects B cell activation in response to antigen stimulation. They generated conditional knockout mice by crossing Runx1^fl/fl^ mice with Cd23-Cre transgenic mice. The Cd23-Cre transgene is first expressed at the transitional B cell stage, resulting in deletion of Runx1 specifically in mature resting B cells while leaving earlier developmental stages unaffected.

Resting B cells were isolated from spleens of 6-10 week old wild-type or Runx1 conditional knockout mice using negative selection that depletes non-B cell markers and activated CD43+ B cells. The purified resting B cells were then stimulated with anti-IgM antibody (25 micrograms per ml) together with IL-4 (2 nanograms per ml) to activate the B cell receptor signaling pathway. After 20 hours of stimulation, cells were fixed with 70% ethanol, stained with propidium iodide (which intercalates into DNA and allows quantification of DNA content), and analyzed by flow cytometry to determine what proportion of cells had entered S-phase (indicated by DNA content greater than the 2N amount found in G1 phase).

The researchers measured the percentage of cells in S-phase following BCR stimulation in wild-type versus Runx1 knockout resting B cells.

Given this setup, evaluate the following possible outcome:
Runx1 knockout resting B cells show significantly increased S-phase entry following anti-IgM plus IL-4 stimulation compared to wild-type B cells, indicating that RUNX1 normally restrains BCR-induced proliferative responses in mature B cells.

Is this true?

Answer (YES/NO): YES